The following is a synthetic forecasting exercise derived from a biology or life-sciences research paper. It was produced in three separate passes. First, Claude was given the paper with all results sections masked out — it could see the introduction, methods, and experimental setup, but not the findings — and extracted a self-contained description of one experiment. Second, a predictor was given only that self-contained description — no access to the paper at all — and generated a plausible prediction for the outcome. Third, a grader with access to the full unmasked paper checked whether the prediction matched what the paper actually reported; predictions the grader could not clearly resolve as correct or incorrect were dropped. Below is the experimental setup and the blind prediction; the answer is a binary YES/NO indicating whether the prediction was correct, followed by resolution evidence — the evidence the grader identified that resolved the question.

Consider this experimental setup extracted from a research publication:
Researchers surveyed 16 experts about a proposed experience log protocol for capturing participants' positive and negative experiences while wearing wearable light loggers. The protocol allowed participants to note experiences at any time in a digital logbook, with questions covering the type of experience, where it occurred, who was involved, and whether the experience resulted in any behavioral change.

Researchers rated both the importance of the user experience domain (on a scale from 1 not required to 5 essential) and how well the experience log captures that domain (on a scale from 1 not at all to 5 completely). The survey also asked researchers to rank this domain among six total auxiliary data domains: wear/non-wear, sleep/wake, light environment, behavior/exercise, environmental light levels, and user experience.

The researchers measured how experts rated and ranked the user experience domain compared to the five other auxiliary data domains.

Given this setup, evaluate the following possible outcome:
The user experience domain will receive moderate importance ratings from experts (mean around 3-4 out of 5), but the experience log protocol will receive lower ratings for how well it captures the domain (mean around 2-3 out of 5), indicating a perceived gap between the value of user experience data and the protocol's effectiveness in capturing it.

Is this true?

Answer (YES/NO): NO